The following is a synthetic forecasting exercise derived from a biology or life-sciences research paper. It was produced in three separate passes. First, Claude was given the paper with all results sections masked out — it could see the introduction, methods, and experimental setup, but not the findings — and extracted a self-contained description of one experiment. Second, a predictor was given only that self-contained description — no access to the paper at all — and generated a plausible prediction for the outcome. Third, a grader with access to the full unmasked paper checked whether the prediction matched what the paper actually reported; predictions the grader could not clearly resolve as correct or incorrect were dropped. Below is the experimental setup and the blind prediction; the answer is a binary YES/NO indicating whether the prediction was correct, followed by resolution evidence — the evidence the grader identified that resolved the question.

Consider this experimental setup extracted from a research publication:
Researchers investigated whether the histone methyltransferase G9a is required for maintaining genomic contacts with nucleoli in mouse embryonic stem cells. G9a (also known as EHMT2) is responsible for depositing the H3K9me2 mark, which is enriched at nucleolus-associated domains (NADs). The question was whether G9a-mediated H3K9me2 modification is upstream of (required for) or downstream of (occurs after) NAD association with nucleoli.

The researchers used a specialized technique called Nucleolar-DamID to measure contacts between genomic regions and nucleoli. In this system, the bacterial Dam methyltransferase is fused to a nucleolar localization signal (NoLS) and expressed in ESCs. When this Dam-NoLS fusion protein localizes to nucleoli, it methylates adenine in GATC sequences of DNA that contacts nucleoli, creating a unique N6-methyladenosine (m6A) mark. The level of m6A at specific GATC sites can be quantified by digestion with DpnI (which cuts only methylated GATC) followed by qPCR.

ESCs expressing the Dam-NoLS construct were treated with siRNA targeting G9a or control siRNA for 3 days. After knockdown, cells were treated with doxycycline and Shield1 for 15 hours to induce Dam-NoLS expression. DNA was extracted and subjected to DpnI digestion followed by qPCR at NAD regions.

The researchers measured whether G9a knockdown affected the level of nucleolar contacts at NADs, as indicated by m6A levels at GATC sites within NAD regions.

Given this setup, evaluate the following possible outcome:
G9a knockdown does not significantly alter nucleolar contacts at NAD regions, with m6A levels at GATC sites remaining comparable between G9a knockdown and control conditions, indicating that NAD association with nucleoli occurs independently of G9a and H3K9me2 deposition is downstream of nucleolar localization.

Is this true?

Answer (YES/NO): YES